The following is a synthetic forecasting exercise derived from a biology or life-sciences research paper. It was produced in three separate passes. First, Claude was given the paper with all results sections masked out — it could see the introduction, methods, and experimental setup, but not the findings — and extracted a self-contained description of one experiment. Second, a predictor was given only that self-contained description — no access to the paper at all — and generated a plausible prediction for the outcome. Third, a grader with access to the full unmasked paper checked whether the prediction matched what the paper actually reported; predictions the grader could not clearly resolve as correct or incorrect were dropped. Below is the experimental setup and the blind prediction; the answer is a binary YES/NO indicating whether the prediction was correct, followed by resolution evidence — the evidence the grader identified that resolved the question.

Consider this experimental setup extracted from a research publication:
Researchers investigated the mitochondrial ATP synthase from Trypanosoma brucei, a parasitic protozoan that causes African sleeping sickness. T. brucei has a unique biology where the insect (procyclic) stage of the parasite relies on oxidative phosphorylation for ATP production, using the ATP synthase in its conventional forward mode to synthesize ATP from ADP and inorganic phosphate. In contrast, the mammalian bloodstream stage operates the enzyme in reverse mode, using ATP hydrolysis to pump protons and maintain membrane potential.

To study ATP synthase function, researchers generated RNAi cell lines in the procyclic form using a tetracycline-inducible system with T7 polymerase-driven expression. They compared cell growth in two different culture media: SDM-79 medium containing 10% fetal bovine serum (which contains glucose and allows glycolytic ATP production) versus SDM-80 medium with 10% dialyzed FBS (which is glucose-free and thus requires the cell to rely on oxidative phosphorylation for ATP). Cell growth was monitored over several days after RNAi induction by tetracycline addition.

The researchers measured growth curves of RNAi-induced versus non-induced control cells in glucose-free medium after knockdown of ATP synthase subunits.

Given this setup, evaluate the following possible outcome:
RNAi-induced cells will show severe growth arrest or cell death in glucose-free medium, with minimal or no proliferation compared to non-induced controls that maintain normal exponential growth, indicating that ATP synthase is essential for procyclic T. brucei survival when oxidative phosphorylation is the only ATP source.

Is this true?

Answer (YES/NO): YES